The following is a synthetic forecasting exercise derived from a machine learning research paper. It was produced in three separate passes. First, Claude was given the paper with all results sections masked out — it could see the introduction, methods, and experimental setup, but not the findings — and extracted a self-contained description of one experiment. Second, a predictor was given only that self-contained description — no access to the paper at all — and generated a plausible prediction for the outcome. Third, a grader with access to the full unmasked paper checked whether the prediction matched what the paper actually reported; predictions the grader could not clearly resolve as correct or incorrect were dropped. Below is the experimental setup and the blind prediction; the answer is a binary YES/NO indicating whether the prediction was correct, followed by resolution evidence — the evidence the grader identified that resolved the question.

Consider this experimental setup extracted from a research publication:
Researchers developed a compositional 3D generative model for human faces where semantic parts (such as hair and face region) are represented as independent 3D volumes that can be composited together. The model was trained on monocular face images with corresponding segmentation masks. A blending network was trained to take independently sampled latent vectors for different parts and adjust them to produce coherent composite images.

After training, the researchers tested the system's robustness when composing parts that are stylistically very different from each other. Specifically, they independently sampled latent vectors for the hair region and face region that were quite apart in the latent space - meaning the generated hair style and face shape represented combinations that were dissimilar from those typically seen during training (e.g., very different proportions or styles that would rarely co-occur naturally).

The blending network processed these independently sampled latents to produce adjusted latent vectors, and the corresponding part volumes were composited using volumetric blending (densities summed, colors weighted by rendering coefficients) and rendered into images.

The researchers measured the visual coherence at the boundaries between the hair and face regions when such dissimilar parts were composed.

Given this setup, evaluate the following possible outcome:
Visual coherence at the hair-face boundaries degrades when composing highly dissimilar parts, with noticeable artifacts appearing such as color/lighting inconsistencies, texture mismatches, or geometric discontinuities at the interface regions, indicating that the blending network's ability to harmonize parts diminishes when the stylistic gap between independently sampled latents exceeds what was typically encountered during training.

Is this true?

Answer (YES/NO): YES